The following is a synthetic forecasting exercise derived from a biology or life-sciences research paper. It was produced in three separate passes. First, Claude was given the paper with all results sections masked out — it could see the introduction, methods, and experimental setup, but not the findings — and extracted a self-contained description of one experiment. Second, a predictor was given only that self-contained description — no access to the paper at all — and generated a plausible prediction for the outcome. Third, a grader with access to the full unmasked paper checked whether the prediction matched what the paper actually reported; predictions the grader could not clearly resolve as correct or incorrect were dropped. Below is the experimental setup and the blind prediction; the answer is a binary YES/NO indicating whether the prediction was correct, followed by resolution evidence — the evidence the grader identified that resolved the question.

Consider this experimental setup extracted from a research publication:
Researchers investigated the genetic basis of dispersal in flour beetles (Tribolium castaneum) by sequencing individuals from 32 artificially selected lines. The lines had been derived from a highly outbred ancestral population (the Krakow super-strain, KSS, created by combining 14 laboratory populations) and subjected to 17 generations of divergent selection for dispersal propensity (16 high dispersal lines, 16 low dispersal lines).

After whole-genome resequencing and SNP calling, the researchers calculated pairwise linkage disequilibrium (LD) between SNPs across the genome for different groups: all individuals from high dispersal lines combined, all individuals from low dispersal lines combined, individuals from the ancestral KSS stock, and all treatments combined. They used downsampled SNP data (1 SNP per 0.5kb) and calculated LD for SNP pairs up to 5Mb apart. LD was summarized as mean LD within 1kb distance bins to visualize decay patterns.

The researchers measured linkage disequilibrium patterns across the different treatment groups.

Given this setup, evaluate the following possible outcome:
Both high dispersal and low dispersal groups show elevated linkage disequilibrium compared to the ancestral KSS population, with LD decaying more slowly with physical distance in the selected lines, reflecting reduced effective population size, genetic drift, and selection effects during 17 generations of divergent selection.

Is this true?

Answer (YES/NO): NO